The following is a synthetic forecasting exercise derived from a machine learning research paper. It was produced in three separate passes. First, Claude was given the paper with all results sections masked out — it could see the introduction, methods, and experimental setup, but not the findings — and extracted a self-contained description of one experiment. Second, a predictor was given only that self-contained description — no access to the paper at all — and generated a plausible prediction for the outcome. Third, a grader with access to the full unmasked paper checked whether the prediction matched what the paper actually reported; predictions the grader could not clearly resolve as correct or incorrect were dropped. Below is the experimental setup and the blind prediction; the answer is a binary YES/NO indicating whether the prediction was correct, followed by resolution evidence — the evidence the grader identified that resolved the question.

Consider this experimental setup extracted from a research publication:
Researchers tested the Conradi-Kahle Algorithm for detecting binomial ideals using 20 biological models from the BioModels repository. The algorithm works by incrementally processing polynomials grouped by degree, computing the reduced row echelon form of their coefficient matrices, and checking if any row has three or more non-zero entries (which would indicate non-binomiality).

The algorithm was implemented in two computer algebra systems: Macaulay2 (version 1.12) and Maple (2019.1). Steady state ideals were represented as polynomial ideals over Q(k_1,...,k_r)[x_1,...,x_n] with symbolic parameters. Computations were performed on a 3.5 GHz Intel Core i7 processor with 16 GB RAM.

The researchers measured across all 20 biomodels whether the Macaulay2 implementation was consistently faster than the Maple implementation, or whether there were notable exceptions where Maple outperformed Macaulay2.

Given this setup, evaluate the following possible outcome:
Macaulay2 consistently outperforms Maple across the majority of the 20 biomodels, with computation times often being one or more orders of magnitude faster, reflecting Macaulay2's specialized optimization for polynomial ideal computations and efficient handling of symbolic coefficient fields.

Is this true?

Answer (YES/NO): NO